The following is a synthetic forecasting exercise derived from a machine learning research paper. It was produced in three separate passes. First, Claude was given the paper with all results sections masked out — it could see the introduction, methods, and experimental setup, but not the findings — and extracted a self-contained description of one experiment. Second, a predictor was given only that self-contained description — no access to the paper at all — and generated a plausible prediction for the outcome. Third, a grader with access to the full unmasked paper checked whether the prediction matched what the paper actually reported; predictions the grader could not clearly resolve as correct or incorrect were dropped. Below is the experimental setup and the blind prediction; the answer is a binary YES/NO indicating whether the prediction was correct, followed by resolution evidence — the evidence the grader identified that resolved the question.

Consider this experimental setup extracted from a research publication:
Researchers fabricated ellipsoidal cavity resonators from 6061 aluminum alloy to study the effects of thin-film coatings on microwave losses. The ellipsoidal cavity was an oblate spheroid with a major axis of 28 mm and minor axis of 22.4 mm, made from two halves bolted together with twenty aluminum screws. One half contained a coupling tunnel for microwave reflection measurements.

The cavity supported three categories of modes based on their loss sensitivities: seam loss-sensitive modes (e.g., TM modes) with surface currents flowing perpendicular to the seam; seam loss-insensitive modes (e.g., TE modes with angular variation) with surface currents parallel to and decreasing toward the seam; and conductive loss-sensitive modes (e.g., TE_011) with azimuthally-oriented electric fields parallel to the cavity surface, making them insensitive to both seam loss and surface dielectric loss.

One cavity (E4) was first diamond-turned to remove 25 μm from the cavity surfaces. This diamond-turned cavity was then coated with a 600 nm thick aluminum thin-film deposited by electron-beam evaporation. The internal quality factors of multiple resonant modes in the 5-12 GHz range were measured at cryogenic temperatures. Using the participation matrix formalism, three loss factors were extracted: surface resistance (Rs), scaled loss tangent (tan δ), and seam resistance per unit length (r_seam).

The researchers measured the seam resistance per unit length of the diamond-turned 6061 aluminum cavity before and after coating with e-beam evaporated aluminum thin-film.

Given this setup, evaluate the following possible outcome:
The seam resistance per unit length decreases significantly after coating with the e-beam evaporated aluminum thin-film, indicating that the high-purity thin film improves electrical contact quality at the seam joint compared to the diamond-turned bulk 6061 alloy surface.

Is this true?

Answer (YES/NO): YES